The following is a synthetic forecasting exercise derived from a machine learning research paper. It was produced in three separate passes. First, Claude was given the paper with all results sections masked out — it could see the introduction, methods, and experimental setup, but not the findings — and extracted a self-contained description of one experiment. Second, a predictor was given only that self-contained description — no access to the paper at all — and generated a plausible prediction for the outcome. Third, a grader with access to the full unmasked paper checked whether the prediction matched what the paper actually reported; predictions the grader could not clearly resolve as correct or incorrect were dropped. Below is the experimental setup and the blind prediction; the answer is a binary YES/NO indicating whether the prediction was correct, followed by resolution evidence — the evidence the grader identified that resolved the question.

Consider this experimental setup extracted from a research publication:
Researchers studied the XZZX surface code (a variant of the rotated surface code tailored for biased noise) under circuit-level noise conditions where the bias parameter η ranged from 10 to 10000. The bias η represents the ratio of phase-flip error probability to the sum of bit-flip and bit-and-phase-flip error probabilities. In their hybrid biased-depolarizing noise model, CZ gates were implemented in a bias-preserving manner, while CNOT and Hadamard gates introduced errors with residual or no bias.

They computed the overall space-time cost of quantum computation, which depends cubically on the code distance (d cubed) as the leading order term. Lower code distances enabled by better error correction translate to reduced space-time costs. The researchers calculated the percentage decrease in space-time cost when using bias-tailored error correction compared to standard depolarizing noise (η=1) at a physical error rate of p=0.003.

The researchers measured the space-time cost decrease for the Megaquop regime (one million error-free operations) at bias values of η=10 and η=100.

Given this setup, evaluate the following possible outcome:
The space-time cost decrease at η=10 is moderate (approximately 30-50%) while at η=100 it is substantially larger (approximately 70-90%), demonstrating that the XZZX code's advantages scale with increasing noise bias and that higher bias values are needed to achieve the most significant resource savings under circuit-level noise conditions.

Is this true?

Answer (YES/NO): NO